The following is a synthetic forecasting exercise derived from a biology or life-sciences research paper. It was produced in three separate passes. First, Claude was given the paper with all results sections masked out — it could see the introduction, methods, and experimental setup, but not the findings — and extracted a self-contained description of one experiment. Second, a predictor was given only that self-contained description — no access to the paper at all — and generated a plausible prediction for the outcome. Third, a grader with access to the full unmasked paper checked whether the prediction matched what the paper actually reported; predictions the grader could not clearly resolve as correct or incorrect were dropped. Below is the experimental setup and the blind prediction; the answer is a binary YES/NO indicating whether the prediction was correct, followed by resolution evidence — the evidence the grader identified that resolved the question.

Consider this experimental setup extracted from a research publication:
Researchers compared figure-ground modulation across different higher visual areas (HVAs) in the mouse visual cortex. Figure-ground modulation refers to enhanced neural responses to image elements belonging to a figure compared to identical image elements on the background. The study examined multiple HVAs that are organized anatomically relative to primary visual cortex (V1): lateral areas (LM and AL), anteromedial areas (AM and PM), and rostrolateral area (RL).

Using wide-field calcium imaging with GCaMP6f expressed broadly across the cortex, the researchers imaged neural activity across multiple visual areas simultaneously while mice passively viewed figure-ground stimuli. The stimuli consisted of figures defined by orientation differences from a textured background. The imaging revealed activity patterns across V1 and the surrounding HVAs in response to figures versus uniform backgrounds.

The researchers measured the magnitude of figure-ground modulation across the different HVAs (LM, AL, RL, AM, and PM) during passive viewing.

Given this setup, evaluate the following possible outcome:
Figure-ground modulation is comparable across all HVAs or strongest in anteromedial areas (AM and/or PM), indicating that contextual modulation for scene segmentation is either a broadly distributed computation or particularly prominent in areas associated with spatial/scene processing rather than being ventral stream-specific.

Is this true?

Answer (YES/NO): NO